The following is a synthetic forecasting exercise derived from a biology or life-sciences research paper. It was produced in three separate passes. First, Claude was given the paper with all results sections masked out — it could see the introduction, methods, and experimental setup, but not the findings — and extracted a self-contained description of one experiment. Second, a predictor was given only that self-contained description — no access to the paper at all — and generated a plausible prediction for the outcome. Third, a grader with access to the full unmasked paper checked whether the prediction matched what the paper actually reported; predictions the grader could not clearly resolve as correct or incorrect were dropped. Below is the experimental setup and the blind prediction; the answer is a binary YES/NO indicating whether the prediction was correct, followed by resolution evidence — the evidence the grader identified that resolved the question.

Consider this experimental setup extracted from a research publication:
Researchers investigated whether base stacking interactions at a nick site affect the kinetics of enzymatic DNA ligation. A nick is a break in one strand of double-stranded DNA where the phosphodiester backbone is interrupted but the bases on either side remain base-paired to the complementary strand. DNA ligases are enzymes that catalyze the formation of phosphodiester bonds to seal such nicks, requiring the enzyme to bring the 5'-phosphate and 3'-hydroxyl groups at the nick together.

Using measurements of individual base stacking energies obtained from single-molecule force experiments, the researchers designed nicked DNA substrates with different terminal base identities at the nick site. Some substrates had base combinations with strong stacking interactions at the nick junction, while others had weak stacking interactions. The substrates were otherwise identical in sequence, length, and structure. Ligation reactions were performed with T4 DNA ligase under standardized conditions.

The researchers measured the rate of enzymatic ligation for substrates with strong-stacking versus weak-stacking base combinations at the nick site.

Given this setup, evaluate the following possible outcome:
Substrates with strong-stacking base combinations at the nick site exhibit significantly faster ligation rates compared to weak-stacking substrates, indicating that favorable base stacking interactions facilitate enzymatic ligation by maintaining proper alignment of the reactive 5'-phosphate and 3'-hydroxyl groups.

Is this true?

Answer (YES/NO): YES